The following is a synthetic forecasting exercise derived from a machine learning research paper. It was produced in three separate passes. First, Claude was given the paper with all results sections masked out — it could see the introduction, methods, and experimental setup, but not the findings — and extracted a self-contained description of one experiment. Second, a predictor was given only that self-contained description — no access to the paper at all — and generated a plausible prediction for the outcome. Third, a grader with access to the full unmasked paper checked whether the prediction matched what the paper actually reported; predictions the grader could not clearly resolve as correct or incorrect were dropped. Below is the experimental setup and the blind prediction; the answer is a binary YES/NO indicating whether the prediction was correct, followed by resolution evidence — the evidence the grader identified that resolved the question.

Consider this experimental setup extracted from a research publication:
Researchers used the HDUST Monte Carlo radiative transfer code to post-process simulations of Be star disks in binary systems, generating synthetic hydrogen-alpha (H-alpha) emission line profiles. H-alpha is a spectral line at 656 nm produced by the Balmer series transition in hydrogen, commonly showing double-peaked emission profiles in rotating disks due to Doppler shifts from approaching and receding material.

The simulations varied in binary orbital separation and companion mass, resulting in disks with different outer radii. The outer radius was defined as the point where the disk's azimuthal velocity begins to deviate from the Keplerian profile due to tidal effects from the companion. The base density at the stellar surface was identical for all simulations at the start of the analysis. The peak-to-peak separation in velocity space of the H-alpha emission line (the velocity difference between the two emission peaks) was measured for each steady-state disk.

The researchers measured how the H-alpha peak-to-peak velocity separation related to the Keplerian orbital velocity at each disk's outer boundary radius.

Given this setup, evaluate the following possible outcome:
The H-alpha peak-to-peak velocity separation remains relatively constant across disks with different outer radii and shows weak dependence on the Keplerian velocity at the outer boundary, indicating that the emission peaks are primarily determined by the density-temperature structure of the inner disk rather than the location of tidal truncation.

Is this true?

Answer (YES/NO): NO